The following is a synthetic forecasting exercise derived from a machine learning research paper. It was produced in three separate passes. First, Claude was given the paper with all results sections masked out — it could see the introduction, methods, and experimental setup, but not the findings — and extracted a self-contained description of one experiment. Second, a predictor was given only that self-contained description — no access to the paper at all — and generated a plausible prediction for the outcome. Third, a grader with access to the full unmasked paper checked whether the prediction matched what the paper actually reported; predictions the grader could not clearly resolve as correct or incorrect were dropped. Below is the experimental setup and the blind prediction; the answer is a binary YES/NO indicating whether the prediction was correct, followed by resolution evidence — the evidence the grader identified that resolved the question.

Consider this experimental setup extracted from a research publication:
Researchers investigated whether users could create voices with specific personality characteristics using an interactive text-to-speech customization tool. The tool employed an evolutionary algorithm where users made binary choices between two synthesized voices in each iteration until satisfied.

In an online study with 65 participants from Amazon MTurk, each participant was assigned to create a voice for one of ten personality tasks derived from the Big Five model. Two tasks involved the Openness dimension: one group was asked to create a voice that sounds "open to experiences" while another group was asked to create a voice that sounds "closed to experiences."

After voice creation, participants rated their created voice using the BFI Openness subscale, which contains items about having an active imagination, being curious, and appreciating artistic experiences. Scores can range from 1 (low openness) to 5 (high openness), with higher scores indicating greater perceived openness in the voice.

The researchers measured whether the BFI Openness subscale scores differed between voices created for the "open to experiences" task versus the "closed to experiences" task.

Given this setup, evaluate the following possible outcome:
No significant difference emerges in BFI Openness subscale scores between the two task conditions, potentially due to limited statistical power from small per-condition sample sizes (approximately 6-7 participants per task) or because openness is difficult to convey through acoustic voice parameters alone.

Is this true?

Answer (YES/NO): YES